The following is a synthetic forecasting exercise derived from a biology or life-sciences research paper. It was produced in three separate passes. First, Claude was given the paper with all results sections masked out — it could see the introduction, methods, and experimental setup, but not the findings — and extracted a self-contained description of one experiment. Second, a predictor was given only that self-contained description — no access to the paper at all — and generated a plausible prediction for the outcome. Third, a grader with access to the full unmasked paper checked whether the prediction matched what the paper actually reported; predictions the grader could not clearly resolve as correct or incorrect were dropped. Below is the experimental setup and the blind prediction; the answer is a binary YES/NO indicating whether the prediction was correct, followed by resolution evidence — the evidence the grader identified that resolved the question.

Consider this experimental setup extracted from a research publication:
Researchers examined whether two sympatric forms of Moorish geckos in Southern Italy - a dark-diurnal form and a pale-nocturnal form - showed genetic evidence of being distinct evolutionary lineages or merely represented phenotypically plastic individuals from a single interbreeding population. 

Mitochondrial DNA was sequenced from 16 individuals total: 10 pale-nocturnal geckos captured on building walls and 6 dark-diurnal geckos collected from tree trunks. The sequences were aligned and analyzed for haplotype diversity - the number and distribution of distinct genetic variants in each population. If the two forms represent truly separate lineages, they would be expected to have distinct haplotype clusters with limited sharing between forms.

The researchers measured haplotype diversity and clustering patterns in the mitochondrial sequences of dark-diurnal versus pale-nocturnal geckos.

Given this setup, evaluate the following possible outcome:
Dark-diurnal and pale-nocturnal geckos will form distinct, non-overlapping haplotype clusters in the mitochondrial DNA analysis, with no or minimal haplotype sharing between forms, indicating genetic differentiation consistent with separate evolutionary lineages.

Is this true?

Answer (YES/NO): YES